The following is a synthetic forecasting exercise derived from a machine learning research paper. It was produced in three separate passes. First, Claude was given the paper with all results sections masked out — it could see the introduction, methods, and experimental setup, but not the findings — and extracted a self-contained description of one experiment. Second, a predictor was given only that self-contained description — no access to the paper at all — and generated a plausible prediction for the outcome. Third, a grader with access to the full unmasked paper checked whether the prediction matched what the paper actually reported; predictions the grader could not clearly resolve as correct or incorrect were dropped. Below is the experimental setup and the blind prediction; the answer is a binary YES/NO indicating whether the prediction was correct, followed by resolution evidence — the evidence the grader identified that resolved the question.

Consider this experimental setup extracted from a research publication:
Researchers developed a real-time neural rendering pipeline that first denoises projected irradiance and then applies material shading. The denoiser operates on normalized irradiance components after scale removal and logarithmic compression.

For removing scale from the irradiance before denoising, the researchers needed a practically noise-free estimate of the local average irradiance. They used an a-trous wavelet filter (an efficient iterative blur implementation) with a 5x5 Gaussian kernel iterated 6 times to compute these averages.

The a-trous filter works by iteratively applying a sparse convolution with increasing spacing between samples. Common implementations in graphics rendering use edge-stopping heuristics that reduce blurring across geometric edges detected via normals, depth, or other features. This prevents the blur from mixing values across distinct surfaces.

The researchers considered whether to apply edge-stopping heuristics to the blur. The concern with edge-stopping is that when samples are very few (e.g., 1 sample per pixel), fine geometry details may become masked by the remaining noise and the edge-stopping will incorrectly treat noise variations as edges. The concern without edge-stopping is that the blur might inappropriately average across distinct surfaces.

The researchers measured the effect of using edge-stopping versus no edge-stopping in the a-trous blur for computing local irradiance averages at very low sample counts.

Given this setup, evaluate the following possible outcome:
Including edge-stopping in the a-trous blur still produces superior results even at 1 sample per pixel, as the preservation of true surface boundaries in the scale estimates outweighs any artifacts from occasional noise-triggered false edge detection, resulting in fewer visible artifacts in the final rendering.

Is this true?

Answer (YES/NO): NO